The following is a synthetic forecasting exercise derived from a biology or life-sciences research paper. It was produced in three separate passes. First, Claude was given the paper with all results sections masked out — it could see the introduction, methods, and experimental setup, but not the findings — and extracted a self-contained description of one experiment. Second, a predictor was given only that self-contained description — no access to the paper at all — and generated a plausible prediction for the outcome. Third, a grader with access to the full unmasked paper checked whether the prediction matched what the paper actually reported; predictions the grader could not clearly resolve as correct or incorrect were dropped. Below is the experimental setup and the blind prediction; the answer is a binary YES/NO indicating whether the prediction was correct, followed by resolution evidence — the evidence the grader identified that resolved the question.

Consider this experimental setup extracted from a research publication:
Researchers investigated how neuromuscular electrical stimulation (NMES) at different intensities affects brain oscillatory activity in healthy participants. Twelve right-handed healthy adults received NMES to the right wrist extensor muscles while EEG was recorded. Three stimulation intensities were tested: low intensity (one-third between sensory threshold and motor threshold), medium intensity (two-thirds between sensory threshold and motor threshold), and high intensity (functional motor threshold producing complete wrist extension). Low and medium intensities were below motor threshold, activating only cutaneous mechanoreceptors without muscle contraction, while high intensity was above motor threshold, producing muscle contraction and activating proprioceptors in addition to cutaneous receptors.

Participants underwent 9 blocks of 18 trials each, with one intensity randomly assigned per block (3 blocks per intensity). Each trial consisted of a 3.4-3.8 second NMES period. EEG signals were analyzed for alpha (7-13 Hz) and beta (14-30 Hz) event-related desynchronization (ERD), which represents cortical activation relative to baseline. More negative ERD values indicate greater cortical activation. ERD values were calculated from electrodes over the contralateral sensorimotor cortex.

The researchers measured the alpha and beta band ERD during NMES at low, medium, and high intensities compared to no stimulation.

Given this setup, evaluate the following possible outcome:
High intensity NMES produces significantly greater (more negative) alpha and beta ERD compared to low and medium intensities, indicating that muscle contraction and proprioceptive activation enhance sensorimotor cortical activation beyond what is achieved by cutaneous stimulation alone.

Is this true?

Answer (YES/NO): YES